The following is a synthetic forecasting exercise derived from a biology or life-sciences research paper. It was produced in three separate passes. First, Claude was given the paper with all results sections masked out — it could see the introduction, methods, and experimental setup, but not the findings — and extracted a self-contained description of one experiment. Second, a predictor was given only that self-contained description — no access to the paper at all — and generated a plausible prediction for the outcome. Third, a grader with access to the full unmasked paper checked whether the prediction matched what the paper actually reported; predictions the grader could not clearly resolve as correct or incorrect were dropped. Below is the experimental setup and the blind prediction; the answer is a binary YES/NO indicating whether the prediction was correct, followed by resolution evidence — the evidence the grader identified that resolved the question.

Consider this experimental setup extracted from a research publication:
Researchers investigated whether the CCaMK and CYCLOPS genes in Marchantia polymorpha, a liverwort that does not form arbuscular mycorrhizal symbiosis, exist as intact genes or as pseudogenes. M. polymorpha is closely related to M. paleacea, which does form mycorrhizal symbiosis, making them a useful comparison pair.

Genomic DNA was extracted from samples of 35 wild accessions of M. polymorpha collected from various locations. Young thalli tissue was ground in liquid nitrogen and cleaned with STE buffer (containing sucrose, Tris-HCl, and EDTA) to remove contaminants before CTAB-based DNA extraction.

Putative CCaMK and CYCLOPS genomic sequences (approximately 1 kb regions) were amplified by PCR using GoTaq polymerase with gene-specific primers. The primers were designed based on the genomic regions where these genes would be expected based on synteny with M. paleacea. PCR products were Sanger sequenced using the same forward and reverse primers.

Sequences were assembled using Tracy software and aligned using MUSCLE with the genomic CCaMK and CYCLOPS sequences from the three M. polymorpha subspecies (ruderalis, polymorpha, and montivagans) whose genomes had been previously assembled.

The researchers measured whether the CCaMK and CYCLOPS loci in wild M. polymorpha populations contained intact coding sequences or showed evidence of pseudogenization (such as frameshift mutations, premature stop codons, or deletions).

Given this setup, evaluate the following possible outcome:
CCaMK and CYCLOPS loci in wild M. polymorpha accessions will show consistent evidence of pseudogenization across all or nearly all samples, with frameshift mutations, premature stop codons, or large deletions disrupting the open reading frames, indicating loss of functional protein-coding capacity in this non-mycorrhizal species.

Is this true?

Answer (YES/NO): YES